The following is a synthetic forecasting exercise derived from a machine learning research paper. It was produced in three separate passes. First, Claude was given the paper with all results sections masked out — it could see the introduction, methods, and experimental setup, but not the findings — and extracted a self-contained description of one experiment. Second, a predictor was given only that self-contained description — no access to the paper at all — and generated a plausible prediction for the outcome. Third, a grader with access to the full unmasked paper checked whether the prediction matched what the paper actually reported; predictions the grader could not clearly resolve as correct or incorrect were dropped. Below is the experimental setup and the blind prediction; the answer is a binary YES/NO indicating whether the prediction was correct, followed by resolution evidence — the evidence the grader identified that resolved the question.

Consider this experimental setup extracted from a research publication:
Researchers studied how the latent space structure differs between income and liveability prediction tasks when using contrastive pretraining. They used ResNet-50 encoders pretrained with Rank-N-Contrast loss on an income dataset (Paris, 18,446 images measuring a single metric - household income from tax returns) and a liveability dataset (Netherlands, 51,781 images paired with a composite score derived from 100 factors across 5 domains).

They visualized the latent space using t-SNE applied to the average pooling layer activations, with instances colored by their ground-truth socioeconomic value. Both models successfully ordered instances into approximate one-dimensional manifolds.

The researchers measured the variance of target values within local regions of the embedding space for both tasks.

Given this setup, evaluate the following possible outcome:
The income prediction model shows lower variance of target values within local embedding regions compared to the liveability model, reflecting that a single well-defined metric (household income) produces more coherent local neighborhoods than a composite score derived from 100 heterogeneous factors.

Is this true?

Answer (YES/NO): YES